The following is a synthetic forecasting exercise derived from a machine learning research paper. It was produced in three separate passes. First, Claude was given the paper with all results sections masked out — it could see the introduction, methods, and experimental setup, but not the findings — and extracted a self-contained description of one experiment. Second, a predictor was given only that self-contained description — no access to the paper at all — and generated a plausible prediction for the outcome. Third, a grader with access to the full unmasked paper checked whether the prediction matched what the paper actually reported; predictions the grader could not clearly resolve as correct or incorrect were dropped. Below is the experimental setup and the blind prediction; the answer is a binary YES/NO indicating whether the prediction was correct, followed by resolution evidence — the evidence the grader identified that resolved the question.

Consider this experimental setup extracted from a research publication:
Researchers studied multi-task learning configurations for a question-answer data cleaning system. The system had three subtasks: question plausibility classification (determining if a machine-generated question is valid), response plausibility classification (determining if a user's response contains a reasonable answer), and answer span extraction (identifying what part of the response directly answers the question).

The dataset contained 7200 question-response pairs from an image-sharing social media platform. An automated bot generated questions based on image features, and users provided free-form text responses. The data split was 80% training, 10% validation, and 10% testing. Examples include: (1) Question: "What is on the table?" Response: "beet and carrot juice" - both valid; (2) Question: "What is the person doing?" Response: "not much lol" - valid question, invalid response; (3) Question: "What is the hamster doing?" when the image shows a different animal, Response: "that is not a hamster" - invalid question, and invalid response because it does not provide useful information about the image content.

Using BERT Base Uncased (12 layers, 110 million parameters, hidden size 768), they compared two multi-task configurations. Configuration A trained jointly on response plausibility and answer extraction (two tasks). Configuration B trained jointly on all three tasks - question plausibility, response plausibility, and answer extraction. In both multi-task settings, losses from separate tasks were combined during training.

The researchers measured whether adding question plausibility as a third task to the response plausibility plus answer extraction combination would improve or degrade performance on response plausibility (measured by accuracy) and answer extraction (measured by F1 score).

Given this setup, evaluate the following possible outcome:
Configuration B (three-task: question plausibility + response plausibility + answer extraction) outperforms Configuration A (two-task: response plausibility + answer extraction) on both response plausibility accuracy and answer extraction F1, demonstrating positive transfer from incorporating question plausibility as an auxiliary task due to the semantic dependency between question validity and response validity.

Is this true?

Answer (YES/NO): NO